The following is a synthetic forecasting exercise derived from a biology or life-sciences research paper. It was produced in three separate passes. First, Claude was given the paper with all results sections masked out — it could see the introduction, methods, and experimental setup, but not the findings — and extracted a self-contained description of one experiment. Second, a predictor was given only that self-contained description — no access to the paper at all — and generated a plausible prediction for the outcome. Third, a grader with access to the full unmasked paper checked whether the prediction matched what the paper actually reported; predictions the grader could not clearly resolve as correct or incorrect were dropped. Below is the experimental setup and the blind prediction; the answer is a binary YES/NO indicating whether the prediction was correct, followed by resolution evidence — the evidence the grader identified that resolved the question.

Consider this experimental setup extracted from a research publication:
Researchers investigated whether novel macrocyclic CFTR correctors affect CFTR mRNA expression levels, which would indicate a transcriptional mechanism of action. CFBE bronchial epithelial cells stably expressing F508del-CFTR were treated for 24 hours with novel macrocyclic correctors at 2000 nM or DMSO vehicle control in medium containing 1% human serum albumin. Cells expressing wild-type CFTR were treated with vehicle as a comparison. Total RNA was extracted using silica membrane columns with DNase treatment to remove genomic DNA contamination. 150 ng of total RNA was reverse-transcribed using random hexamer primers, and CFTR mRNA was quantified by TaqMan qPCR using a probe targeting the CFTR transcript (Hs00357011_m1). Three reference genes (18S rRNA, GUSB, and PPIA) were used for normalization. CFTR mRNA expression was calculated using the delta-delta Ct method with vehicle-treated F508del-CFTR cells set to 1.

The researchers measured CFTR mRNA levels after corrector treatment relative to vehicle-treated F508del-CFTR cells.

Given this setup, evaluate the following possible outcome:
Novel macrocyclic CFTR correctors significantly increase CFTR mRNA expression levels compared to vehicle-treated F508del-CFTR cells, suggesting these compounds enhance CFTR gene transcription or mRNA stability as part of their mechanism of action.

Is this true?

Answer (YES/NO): NO